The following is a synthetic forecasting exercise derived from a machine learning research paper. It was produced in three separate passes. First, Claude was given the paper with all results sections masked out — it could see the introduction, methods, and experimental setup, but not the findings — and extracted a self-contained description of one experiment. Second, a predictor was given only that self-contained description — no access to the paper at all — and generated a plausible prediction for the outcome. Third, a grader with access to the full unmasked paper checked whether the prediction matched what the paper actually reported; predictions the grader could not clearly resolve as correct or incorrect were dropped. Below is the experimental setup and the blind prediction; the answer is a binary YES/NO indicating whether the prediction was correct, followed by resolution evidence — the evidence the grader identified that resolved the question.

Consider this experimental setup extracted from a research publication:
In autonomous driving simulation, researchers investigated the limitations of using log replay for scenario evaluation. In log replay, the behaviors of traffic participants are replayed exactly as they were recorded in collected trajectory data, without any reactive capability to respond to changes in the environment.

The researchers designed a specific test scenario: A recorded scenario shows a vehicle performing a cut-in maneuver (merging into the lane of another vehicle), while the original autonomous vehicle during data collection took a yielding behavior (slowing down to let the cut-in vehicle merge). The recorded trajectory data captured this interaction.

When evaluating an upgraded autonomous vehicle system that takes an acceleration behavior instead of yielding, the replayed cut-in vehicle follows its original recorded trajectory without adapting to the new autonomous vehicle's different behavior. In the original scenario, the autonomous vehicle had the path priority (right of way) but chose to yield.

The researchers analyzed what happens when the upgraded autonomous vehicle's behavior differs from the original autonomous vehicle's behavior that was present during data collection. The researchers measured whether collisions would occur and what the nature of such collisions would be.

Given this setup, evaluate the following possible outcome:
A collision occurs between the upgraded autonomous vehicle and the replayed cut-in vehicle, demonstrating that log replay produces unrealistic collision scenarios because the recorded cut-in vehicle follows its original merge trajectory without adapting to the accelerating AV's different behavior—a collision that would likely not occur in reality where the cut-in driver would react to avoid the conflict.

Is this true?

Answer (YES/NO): YES